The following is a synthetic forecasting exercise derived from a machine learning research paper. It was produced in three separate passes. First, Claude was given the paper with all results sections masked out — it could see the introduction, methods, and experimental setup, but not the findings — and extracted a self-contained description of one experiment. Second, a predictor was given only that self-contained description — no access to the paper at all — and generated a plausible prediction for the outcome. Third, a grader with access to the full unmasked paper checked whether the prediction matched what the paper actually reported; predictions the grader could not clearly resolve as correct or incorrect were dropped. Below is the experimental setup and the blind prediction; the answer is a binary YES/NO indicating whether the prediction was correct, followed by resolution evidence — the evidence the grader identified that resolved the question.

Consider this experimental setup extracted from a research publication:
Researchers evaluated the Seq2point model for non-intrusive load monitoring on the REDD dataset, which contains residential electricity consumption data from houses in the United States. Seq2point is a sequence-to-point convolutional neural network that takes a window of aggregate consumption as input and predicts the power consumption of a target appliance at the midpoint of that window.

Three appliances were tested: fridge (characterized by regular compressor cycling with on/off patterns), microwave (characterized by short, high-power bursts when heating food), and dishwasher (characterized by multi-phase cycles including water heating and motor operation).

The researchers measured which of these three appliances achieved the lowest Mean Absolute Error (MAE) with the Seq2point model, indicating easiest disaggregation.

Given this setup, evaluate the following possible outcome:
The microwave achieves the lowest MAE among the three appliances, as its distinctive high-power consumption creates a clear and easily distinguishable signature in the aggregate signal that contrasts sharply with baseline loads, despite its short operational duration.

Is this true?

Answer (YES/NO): NO